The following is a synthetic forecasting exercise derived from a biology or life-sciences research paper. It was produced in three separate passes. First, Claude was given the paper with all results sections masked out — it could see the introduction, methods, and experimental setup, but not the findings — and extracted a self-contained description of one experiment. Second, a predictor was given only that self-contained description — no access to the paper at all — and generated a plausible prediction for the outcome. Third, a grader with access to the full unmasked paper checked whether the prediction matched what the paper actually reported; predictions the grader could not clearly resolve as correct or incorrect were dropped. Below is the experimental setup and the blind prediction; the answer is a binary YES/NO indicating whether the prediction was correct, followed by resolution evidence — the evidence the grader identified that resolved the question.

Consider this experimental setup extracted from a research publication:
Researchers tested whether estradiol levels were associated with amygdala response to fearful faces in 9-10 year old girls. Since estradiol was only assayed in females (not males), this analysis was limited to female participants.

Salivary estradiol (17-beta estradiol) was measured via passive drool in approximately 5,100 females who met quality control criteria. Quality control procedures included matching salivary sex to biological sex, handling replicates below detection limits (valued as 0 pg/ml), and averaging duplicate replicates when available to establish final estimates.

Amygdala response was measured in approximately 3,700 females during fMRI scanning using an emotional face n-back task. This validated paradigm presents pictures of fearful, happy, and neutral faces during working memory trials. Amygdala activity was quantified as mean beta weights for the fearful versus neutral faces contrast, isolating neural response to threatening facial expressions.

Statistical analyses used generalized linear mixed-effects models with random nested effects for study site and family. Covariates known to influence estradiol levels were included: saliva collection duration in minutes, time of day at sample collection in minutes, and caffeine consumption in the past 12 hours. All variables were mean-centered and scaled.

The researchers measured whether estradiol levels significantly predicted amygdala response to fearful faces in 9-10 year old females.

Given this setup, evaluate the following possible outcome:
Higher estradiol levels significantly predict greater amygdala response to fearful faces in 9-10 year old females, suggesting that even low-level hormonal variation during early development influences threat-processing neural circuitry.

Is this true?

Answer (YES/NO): NO